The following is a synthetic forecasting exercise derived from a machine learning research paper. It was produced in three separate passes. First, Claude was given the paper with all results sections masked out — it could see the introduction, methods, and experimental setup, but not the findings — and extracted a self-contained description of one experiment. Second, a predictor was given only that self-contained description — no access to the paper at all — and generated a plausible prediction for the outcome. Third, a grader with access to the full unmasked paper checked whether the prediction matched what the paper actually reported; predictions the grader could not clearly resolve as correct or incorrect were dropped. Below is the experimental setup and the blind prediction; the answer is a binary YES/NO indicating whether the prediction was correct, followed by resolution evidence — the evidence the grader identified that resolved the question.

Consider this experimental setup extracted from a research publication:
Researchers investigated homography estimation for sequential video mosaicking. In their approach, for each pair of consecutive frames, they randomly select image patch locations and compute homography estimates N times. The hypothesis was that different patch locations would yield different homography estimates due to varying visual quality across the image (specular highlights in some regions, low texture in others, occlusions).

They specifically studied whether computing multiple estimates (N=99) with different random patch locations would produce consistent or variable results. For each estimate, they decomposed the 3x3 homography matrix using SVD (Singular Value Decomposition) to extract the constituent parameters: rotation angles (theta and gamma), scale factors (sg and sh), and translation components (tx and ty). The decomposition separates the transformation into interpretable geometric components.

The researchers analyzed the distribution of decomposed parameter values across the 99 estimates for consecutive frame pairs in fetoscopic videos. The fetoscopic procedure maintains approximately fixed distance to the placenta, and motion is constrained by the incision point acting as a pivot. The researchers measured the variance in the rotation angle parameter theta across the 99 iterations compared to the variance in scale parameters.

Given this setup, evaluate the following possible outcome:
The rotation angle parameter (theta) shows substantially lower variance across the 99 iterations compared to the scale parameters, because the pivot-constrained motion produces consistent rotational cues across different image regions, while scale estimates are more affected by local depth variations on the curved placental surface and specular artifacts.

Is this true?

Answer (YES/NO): NO